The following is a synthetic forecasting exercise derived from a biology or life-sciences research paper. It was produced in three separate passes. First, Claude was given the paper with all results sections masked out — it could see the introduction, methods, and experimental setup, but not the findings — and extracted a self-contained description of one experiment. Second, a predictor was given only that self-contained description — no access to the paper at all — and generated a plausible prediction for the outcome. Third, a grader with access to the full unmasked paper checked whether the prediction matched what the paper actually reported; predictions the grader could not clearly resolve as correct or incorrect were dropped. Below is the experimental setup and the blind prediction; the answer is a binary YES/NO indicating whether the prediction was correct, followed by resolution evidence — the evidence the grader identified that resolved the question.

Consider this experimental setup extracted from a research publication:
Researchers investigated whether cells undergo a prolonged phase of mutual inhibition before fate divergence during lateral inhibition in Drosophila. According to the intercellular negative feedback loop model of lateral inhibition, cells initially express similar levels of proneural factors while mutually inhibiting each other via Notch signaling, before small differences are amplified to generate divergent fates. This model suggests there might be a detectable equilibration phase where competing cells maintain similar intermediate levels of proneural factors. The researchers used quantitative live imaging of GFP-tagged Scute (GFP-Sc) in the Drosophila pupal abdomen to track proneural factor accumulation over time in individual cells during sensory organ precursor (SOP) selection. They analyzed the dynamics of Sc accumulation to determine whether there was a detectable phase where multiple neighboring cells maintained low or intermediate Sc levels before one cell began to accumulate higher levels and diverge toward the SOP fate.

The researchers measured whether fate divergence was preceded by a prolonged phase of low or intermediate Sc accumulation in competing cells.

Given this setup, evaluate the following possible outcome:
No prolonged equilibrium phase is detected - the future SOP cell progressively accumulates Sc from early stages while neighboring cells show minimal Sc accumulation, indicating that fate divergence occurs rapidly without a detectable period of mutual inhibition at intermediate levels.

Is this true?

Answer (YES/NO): NO